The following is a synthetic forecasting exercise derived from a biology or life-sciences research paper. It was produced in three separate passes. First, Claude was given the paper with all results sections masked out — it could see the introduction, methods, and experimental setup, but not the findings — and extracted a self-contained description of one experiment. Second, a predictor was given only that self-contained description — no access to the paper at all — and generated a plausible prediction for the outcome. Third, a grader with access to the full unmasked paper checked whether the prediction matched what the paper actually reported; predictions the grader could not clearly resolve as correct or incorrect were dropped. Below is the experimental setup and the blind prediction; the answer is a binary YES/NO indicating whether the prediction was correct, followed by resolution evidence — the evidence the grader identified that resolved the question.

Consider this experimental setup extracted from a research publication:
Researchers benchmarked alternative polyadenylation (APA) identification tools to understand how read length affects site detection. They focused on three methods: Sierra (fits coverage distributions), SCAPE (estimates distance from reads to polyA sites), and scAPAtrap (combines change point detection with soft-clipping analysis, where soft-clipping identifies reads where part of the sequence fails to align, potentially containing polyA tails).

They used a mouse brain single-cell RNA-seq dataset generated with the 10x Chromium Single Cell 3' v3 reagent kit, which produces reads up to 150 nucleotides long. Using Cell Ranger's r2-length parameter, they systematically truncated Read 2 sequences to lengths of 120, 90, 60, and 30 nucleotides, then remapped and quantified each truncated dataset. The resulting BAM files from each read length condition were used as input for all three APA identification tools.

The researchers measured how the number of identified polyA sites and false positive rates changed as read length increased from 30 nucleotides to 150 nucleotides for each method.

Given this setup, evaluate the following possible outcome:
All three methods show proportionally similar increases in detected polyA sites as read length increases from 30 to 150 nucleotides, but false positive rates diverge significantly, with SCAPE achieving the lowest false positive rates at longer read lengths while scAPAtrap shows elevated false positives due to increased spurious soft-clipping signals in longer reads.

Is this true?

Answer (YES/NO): NO